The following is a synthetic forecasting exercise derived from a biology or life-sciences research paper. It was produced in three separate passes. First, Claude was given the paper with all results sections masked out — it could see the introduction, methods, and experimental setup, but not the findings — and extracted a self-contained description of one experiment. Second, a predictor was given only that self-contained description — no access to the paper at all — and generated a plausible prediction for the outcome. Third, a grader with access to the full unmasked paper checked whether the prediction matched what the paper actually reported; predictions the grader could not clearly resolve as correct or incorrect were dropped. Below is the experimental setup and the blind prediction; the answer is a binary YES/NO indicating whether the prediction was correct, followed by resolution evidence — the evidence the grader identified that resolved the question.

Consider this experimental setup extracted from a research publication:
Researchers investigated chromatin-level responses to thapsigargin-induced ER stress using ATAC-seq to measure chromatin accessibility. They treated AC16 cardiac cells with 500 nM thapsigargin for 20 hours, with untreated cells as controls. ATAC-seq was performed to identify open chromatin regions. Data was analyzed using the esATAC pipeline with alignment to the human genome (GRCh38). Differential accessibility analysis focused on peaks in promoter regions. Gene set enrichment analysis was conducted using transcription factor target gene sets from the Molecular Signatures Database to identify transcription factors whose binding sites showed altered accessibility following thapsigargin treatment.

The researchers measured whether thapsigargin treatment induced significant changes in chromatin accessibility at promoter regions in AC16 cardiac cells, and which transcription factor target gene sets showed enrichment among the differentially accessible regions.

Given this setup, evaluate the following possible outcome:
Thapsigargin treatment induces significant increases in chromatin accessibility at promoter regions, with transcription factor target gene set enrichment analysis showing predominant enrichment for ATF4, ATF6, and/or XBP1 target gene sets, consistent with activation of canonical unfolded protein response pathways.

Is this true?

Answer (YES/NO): NO